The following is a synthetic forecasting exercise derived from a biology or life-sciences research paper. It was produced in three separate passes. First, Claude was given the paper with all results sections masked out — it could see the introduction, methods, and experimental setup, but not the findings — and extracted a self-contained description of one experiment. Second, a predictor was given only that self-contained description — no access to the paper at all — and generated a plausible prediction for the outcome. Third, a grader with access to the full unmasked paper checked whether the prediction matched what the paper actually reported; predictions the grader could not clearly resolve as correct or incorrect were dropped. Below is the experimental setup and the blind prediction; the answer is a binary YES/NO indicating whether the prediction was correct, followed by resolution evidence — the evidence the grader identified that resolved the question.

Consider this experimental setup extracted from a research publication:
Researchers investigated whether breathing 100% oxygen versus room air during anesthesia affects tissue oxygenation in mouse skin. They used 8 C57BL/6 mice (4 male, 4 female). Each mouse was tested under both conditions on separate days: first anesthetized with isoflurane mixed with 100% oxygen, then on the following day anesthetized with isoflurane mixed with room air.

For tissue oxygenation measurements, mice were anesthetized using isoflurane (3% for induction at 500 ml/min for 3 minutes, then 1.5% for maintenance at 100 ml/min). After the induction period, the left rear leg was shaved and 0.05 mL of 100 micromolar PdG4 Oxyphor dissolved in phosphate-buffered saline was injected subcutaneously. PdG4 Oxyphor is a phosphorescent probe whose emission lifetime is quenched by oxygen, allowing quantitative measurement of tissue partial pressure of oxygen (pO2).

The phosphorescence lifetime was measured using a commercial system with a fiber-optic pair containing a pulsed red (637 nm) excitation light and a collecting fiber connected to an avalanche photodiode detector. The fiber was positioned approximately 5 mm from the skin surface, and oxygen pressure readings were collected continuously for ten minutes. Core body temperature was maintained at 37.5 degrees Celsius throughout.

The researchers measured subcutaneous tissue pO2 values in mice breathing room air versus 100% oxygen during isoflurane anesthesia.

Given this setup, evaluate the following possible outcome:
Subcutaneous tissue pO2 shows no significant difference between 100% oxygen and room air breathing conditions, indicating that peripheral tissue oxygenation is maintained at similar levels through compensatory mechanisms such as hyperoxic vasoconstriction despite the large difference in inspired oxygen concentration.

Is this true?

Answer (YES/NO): NO